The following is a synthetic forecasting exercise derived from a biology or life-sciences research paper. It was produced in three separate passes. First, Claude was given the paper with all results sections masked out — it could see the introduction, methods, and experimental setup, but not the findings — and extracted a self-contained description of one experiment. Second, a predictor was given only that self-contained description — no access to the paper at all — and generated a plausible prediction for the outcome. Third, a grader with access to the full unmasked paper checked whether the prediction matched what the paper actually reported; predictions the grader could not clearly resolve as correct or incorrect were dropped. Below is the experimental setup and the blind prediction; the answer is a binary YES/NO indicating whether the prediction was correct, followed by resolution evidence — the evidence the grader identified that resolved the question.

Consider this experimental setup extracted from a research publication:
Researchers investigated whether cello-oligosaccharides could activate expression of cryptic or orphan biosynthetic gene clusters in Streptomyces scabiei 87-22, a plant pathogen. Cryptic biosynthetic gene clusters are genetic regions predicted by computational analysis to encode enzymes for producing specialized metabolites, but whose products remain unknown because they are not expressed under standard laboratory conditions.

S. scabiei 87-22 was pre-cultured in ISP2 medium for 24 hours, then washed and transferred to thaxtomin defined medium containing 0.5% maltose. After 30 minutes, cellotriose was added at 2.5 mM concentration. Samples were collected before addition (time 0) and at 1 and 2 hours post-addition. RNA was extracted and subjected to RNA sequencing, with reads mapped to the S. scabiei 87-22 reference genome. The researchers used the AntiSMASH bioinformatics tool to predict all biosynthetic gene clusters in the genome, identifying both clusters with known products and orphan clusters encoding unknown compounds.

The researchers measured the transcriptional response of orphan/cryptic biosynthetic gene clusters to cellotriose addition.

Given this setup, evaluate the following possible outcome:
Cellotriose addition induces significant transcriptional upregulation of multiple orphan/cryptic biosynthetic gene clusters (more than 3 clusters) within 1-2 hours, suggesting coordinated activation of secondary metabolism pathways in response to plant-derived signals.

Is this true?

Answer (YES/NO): YES